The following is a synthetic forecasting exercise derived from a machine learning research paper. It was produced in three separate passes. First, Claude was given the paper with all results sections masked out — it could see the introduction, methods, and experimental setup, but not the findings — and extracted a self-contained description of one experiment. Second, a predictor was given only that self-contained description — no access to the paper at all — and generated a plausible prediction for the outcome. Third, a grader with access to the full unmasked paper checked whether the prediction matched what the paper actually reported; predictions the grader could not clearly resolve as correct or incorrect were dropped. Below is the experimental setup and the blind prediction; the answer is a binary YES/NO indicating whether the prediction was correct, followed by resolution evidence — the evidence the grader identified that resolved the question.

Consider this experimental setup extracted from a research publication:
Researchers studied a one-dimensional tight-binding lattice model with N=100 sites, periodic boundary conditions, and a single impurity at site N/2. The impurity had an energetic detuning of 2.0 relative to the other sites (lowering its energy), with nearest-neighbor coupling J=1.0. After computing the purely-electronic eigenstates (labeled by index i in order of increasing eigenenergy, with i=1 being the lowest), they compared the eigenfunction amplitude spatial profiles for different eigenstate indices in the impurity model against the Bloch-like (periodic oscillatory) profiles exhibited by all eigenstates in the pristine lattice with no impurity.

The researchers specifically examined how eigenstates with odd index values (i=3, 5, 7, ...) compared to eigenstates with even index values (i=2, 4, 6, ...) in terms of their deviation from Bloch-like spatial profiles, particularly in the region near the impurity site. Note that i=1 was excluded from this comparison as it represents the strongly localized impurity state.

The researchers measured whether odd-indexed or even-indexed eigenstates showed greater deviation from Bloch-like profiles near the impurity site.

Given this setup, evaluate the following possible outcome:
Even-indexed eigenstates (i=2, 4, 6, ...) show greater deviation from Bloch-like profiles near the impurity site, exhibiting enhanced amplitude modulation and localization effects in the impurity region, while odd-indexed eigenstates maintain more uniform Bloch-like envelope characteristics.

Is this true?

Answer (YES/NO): YES